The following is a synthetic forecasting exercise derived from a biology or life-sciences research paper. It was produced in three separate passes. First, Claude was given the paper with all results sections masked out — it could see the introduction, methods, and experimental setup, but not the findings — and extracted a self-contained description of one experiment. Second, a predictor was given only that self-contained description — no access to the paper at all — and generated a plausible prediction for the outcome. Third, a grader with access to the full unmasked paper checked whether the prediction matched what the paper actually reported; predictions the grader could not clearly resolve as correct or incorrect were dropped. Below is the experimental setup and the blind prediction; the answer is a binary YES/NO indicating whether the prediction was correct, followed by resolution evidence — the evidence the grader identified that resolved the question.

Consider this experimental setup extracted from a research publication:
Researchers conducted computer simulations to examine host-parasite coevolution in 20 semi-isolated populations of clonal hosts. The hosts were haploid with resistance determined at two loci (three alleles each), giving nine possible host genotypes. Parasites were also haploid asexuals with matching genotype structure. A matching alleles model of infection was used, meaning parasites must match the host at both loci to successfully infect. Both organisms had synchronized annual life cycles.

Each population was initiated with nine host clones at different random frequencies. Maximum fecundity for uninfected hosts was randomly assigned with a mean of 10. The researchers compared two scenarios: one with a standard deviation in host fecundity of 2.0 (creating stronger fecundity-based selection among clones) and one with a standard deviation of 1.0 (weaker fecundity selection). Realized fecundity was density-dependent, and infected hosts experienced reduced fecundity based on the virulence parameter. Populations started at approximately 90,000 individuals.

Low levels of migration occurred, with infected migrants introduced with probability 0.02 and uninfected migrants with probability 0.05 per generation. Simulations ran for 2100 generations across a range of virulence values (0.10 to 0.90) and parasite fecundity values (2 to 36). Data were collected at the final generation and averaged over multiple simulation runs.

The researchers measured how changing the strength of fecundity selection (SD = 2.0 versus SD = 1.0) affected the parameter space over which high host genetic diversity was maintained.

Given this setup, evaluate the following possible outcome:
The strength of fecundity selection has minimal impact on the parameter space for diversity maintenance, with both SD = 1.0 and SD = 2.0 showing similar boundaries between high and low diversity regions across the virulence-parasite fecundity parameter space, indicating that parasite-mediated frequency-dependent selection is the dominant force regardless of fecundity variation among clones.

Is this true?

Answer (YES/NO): NO